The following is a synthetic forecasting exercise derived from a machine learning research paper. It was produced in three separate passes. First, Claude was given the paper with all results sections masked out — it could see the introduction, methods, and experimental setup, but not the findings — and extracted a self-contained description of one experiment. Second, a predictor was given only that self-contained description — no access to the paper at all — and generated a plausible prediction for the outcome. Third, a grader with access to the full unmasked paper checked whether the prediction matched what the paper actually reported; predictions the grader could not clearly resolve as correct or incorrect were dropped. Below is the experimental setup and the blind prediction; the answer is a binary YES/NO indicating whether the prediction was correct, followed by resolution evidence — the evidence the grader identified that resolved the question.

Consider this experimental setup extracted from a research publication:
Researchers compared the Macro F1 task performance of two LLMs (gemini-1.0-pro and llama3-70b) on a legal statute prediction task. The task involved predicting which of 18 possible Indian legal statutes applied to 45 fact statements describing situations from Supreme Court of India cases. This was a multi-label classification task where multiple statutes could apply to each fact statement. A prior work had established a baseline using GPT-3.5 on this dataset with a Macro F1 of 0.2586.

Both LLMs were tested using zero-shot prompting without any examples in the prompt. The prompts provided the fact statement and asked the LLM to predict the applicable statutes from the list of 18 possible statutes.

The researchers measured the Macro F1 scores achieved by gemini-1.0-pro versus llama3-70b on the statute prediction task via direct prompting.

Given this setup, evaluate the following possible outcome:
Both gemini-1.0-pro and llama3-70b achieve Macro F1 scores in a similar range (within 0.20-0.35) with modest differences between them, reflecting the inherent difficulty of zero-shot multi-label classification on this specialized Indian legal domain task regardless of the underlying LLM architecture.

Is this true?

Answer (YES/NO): YES